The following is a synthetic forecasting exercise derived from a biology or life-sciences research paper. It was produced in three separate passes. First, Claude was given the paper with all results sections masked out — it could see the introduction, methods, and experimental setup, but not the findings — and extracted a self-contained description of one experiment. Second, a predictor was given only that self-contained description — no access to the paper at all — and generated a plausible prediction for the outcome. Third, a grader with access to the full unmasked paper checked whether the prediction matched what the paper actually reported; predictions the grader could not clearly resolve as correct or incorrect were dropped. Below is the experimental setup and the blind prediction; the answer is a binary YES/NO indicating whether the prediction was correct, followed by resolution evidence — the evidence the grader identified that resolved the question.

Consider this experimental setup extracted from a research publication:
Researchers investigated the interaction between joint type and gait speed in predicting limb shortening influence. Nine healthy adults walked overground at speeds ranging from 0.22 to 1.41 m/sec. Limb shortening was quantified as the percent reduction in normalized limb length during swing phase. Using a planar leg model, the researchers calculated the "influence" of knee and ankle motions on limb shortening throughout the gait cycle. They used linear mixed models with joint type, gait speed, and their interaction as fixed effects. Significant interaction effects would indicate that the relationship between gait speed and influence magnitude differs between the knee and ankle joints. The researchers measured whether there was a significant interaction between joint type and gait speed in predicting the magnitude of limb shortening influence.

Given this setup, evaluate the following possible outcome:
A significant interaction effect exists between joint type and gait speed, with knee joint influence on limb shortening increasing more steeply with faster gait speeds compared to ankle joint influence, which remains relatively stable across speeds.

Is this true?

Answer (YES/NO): YES